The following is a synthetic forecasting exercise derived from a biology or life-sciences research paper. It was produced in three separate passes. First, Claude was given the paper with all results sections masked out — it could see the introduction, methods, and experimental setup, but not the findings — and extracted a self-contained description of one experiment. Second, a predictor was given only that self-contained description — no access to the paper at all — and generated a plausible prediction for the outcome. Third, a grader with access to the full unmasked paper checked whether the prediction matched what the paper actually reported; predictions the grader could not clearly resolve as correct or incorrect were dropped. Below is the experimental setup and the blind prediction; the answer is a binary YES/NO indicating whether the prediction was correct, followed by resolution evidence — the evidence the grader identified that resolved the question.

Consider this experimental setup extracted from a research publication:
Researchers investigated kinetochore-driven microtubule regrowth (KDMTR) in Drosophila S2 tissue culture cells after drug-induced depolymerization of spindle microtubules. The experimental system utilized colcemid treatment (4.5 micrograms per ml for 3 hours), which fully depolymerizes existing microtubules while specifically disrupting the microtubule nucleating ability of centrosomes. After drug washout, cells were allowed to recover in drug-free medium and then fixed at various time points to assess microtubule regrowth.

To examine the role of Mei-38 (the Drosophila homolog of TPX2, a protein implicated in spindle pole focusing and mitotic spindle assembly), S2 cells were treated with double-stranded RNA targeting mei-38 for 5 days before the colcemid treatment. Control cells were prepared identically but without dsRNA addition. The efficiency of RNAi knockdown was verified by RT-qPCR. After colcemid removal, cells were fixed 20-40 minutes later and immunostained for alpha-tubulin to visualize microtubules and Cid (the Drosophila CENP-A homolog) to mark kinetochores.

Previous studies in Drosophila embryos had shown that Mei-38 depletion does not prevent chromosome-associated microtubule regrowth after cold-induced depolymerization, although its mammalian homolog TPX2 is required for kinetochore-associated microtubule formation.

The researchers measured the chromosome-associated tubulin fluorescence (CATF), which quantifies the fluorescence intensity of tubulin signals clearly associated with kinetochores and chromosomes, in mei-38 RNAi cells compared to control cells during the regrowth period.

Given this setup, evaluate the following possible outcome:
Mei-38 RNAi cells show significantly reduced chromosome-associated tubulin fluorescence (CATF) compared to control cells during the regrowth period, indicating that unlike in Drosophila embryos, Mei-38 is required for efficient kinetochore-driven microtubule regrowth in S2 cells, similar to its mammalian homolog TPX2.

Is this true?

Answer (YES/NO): YES